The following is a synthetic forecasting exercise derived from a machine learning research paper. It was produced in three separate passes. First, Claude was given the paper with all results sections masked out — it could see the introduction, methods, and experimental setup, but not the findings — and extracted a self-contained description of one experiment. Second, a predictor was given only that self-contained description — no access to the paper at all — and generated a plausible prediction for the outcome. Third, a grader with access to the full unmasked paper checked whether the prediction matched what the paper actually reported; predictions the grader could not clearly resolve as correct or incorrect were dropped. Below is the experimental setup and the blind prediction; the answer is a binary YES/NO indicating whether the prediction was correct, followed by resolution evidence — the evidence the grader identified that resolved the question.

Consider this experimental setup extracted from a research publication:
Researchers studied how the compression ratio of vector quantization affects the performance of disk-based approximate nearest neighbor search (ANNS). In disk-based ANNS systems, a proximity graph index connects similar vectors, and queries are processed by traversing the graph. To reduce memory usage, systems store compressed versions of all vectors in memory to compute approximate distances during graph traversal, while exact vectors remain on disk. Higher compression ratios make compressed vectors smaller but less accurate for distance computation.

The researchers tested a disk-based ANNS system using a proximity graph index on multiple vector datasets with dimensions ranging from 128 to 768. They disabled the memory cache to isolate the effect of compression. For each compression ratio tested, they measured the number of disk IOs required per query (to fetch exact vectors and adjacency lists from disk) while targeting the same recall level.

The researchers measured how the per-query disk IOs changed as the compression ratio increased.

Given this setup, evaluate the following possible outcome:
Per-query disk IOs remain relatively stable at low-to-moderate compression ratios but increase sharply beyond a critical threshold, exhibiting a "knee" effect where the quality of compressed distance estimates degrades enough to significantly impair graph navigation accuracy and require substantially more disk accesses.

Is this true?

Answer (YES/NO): YES